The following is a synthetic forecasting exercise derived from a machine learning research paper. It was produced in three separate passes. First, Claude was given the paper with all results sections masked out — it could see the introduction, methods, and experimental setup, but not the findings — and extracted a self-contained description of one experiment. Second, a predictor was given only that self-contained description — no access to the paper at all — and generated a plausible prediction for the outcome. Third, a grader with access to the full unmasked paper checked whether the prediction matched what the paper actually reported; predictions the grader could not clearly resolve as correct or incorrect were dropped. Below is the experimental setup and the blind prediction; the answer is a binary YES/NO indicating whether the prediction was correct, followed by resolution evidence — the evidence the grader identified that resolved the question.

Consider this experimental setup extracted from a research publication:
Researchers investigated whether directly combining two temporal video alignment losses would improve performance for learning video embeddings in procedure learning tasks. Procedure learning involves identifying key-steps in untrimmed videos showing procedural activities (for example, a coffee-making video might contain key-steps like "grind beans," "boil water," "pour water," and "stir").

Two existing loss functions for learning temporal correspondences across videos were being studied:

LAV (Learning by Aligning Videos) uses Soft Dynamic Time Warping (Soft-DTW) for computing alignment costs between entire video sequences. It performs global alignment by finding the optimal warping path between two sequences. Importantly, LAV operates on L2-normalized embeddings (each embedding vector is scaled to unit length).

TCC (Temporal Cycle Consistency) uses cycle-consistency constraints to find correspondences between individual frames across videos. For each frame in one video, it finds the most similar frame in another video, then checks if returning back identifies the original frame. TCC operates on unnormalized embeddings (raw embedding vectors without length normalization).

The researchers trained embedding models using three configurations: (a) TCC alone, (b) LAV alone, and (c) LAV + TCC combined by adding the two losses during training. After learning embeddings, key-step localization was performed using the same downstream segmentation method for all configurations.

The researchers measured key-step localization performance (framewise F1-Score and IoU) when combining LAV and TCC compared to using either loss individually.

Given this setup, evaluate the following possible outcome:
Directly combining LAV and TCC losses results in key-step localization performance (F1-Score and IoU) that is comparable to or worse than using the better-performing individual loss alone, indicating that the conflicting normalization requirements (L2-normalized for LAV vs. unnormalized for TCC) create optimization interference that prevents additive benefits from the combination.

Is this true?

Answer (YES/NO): YES